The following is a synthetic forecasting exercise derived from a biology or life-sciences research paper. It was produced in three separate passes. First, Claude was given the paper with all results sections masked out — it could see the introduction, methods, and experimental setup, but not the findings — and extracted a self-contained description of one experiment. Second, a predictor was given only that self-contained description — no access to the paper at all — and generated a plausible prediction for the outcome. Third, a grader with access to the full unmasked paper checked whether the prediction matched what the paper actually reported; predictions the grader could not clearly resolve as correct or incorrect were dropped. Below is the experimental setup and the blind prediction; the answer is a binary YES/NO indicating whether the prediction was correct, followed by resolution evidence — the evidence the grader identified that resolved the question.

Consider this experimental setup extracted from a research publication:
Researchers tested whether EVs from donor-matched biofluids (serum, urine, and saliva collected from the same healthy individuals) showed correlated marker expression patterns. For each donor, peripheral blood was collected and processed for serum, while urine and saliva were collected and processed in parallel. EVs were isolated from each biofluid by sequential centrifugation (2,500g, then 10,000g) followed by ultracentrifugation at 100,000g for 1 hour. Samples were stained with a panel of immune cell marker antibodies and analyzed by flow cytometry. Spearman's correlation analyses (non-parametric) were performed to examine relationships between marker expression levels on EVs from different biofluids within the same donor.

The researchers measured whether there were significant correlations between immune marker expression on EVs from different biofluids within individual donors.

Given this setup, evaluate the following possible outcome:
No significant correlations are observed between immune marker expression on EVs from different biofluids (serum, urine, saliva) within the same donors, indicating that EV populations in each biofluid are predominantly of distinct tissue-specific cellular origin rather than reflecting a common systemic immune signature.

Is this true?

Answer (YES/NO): NO